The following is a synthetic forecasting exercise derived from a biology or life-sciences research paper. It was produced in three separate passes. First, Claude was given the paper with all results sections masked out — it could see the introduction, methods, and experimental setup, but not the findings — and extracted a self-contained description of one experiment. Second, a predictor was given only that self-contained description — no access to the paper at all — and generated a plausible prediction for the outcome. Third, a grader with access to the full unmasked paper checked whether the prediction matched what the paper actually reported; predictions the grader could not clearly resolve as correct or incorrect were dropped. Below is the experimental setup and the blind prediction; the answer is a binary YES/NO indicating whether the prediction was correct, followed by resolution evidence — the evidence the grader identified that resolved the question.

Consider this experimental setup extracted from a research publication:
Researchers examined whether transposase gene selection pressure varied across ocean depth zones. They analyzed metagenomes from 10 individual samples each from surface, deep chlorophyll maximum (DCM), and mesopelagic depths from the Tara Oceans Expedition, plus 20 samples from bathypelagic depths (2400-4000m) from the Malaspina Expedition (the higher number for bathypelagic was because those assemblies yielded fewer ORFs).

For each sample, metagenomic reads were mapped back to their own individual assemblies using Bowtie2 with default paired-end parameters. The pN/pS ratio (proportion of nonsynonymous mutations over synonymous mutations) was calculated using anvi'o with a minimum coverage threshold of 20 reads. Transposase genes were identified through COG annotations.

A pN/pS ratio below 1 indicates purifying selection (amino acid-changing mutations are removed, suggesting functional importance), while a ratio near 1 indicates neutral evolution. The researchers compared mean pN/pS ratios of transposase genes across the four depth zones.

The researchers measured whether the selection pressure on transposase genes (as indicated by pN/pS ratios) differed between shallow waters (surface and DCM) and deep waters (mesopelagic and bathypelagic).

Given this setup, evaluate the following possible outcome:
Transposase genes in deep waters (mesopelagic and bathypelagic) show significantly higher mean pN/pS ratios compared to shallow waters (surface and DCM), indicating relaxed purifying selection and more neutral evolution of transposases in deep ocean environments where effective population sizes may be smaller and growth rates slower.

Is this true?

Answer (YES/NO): YES